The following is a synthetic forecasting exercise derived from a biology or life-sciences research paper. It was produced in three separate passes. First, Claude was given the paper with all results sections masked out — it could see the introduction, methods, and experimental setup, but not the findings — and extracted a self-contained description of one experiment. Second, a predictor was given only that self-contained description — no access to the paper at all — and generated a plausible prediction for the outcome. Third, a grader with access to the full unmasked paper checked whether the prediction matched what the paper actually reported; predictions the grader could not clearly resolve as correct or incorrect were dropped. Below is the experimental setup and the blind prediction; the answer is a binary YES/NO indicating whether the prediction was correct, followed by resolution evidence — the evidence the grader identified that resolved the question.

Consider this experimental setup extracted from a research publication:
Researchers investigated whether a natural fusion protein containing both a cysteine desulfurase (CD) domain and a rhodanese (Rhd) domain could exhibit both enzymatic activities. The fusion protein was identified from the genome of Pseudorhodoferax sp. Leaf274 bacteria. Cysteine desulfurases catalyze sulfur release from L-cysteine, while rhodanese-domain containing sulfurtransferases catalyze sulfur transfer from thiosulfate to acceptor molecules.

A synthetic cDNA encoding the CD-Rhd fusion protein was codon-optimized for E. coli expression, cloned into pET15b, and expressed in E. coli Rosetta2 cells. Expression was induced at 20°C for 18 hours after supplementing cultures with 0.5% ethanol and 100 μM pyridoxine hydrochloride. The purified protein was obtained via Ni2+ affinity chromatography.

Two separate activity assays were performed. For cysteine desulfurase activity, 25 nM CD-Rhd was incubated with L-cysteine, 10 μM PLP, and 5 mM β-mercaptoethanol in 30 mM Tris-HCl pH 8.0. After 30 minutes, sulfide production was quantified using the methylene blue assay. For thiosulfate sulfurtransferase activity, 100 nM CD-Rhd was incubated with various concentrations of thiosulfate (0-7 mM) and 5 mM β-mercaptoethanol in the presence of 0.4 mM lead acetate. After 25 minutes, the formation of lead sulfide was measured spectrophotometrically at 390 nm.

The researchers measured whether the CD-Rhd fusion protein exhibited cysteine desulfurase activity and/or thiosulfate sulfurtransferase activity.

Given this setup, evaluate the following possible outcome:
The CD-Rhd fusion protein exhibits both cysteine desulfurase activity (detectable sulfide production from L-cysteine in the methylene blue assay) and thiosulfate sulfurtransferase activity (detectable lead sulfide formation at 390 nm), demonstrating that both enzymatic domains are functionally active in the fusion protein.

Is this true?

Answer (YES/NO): YES